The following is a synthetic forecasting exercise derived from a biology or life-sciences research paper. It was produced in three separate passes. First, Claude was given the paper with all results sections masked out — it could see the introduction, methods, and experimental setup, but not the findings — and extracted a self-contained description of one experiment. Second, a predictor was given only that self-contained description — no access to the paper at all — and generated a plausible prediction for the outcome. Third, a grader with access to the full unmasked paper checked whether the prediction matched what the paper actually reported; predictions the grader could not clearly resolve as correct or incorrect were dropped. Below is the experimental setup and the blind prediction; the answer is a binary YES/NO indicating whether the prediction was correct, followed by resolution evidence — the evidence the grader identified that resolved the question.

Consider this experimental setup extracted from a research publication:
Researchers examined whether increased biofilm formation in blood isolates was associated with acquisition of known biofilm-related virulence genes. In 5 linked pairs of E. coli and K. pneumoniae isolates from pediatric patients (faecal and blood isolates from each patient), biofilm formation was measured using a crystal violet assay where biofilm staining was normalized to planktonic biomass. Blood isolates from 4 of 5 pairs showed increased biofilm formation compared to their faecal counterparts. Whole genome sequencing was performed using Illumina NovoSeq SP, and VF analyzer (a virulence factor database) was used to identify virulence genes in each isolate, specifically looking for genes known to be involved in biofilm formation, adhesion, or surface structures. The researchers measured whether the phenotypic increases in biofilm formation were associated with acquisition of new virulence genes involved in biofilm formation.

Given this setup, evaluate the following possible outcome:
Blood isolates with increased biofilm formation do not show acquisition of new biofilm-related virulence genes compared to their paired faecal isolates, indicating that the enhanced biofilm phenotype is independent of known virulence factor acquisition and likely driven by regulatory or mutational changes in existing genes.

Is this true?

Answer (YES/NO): YES